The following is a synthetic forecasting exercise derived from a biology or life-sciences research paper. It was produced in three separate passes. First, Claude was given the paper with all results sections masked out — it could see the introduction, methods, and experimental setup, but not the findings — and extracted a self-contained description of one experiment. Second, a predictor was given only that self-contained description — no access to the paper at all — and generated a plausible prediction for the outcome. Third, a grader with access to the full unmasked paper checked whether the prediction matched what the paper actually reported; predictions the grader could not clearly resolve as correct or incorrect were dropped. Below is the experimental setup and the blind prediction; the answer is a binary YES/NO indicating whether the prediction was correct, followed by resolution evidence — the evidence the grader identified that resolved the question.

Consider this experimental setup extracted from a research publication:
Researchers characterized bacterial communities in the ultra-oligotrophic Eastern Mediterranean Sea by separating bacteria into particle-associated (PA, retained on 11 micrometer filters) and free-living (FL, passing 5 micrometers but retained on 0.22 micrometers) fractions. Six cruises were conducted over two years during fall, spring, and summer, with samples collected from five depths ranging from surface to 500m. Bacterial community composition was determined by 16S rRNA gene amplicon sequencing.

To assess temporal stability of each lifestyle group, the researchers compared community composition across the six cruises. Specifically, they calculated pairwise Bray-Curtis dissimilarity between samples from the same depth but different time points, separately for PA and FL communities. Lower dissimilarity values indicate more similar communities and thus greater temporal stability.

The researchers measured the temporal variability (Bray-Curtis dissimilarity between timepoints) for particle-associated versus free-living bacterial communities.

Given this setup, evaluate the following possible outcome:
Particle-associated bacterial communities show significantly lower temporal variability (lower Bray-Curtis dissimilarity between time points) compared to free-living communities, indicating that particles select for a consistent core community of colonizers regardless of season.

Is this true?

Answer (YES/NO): NO